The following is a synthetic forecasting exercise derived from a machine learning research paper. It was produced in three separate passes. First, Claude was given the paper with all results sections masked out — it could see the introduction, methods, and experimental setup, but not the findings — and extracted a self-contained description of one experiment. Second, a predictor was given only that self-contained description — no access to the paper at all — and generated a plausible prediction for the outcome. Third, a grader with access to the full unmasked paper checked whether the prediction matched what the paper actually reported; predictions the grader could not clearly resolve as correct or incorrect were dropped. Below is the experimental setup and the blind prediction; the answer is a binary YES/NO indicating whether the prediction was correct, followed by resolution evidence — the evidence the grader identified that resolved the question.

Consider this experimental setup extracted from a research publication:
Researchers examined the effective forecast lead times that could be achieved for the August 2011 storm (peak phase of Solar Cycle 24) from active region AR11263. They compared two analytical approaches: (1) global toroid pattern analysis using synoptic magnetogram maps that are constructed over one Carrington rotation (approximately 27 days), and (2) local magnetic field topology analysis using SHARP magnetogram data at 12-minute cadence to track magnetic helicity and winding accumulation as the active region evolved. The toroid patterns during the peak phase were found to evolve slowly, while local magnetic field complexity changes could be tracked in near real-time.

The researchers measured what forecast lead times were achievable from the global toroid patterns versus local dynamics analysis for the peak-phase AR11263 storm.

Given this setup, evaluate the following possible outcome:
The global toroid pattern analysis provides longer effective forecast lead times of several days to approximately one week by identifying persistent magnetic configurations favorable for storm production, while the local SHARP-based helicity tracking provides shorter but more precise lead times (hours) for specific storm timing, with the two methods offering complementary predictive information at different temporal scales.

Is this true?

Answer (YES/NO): NO